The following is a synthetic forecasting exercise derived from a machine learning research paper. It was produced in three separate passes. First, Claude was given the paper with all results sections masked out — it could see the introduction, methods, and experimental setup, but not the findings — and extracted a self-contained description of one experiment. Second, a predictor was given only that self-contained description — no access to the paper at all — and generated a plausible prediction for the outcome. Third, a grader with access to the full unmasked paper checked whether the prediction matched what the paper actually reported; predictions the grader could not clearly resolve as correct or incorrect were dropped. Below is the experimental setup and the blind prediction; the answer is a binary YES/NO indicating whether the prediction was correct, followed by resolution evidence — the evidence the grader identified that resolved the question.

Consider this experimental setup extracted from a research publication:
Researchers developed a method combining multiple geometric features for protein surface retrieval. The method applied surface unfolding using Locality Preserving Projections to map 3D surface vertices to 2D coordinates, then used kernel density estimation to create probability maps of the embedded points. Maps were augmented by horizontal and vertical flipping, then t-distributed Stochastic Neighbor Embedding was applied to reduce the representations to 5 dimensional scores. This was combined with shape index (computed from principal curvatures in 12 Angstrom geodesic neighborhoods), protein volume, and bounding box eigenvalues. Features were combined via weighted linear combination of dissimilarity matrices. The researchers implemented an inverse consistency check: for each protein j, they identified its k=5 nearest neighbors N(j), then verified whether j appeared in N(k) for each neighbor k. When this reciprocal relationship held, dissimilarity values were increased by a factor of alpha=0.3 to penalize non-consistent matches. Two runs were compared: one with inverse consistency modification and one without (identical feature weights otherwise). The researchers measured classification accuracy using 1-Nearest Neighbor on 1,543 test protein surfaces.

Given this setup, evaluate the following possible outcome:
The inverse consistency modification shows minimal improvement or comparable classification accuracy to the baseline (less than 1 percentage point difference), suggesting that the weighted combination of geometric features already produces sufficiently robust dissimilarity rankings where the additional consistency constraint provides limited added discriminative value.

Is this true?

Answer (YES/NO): YES